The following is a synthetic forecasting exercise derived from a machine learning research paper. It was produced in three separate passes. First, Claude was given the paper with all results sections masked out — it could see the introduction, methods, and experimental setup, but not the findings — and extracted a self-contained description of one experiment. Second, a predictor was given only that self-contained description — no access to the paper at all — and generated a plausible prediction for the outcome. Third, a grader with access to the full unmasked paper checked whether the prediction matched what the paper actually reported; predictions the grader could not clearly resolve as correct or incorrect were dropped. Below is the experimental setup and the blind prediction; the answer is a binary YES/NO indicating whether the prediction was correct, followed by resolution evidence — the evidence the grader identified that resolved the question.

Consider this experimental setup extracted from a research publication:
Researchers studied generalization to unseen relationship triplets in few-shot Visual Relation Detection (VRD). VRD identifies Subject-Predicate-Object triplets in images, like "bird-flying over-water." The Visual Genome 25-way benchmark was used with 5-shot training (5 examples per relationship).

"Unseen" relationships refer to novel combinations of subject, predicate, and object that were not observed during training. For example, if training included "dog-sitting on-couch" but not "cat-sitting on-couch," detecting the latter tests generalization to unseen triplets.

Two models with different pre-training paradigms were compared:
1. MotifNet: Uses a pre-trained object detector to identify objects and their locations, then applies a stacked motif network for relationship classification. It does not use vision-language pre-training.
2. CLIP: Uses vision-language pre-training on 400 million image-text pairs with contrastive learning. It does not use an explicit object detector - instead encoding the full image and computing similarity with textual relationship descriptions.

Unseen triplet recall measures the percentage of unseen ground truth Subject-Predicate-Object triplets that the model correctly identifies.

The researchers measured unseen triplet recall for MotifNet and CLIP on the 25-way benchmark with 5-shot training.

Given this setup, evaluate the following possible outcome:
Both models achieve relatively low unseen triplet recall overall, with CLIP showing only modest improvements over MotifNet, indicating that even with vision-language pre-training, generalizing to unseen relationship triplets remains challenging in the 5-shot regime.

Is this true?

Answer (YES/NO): YES